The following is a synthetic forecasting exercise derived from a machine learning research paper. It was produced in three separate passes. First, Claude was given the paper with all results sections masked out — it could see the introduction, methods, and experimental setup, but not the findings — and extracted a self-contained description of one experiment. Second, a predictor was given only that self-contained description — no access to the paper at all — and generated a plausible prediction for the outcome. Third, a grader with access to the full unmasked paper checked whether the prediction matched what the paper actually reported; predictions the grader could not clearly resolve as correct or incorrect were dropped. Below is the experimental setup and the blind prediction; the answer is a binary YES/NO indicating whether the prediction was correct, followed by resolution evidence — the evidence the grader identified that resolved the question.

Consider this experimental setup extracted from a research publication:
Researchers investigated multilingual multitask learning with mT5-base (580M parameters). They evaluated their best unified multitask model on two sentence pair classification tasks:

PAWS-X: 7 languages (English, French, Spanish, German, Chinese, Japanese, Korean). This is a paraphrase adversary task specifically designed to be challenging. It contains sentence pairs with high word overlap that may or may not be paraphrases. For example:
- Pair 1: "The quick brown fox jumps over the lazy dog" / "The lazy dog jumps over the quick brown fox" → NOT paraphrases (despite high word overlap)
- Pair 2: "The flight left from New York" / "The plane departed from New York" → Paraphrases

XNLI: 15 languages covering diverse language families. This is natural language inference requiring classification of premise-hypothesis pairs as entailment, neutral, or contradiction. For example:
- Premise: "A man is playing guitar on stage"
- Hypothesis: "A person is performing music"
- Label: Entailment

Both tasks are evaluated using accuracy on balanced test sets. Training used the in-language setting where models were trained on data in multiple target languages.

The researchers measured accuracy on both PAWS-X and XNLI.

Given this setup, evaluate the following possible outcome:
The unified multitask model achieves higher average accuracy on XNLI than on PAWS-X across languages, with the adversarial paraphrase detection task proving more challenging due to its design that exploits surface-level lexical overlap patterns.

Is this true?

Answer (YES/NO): NO